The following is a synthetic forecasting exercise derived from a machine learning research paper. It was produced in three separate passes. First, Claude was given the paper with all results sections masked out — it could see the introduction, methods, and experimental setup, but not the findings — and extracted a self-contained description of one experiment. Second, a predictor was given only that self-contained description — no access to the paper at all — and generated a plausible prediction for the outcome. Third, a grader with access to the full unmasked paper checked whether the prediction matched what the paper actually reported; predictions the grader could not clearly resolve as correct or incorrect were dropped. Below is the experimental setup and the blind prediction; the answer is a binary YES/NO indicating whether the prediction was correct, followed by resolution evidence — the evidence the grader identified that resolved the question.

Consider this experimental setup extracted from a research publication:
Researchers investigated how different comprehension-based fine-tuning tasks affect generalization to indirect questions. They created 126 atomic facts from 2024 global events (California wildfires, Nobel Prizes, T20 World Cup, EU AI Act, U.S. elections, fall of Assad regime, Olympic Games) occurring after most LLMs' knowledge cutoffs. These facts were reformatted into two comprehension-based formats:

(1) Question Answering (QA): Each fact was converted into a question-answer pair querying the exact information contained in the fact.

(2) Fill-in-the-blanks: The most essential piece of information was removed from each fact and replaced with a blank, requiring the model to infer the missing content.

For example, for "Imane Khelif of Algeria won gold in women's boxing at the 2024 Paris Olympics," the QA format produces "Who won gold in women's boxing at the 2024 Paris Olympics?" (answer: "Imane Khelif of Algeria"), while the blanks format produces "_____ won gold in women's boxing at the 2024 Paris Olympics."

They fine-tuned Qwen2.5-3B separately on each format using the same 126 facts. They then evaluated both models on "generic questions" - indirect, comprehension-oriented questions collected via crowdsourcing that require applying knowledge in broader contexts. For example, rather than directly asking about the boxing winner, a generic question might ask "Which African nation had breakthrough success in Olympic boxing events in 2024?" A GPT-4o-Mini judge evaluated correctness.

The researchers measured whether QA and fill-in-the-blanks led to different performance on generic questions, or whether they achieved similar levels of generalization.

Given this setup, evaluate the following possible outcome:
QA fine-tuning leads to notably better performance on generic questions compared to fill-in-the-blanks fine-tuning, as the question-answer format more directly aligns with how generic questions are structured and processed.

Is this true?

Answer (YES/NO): YES